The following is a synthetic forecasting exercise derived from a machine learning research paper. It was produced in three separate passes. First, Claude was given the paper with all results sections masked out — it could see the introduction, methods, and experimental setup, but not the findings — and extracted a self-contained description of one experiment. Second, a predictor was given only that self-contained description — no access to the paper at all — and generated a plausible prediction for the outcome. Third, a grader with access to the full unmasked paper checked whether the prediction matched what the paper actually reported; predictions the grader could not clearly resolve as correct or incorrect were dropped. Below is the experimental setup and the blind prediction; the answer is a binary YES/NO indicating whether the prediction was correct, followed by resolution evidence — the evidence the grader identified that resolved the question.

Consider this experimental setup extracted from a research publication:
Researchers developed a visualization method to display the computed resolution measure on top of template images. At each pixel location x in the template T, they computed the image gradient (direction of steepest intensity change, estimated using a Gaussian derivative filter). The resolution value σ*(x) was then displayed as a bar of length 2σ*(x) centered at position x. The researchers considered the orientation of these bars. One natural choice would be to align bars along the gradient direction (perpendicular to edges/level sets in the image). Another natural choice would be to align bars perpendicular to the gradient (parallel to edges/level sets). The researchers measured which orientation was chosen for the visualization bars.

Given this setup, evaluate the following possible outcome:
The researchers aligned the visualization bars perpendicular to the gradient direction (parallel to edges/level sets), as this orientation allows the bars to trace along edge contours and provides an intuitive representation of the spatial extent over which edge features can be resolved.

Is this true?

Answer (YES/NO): NO